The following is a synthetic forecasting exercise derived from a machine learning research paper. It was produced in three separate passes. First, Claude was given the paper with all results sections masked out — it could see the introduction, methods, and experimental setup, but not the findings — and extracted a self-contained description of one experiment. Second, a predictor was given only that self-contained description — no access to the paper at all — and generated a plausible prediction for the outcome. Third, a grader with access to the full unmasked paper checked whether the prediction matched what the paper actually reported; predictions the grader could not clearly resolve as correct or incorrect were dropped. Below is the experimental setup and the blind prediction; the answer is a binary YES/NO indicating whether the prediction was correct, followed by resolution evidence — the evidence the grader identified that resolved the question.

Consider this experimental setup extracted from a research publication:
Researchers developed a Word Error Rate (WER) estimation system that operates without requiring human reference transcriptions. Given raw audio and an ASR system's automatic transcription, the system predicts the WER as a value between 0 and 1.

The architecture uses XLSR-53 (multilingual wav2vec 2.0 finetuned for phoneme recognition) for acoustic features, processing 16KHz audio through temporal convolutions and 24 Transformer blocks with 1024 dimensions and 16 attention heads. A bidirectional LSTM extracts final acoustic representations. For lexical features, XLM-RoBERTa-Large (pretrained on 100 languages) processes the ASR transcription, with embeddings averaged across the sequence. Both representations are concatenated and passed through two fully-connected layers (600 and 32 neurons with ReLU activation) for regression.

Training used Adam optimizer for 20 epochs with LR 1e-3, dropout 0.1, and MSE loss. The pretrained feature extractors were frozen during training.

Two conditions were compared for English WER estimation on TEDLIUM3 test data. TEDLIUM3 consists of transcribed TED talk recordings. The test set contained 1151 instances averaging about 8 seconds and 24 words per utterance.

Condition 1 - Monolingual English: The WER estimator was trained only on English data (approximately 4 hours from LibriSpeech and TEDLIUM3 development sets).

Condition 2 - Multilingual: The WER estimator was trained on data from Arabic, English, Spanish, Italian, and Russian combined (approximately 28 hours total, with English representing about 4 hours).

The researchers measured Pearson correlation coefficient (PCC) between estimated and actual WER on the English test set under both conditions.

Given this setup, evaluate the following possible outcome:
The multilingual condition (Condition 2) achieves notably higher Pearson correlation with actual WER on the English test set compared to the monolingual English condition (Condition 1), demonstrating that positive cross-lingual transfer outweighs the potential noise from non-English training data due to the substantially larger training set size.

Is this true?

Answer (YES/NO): YES